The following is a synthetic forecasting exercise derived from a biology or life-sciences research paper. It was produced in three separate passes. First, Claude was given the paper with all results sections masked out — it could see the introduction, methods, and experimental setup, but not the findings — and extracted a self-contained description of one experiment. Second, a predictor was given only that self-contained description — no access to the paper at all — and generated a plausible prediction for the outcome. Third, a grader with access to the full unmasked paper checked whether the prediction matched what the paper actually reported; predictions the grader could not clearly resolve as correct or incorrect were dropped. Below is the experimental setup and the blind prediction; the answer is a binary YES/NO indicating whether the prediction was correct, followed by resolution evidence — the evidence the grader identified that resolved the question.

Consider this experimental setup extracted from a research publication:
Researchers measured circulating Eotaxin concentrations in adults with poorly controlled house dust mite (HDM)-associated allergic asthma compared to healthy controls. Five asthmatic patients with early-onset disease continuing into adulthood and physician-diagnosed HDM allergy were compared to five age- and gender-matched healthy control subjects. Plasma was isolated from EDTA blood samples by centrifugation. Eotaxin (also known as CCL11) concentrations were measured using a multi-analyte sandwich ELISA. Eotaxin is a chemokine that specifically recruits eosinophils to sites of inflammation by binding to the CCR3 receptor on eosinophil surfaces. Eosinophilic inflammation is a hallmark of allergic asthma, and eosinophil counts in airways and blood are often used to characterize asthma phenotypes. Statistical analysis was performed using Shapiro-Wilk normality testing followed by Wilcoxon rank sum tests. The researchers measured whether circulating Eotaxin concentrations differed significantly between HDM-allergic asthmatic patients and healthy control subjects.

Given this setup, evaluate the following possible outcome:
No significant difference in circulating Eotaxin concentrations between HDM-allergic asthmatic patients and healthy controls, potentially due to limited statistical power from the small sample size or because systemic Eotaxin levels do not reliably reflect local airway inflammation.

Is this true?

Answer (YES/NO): YES